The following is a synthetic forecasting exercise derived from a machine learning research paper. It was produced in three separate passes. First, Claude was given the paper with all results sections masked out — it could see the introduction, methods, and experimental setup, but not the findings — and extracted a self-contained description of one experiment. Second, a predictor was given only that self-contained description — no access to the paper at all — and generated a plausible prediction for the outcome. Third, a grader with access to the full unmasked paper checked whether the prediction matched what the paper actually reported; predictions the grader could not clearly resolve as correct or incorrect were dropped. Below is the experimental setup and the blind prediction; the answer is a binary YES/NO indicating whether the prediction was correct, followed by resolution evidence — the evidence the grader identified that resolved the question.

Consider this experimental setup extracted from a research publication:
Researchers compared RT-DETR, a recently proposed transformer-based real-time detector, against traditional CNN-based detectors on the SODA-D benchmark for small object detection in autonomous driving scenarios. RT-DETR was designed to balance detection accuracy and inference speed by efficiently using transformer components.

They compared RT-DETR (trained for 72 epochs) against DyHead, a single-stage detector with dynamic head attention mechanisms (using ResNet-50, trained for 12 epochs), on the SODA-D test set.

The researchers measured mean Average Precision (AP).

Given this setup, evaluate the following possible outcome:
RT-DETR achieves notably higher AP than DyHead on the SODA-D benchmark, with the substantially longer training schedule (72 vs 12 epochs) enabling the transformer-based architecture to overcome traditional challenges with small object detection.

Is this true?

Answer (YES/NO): NO